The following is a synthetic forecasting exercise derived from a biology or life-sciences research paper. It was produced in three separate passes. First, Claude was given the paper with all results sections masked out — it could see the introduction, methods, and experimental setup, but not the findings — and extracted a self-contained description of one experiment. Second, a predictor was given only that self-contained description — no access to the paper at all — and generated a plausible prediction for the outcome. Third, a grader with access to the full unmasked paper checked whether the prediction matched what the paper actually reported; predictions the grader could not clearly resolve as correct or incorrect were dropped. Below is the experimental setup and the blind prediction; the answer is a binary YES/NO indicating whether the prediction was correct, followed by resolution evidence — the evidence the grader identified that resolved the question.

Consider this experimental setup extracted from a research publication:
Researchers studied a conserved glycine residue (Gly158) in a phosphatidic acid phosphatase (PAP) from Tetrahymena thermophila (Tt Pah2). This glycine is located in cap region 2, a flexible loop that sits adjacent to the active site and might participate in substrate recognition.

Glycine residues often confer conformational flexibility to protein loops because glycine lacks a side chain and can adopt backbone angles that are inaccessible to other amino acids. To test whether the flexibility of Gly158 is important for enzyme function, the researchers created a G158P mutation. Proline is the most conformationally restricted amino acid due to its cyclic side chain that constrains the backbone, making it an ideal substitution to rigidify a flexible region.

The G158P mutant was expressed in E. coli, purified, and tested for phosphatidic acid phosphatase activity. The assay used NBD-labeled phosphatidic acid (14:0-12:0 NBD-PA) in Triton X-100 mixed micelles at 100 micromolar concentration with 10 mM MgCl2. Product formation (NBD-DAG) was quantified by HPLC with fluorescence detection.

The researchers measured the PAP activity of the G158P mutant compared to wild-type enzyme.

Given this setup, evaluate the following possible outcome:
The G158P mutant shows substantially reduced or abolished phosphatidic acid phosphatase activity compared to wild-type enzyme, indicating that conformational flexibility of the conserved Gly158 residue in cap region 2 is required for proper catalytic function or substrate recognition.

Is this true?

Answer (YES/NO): YES